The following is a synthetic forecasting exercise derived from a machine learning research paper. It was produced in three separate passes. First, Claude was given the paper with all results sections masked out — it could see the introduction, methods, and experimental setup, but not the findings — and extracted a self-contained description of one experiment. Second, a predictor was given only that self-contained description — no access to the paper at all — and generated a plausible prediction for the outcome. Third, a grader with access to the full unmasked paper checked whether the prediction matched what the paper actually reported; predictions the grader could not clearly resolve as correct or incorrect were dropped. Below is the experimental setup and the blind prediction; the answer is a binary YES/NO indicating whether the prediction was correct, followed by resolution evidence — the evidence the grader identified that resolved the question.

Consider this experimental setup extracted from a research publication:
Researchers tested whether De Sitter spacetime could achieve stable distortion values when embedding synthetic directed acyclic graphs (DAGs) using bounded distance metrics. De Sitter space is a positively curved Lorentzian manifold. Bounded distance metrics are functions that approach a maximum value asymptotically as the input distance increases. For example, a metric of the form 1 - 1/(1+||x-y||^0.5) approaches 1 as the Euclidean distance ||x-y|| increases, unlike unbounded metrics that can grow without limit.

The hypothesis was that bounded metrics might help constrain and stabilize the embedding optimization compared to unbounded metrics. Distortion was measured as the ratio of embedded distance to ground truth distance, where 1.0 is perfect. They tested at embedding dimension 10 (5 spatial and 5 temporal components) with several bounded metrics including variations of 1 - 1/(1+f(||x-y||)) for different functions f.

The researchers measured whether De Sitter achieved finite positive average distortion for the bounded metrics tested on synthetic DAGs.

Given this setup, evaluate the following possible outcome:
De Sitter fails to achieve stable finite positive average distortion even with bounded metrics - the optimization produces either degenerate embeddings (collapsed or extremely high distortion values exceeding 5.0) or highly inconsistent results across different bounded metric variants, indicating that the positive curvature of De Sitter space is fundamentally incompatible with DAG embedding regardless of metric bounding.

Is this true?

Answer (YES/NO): YES